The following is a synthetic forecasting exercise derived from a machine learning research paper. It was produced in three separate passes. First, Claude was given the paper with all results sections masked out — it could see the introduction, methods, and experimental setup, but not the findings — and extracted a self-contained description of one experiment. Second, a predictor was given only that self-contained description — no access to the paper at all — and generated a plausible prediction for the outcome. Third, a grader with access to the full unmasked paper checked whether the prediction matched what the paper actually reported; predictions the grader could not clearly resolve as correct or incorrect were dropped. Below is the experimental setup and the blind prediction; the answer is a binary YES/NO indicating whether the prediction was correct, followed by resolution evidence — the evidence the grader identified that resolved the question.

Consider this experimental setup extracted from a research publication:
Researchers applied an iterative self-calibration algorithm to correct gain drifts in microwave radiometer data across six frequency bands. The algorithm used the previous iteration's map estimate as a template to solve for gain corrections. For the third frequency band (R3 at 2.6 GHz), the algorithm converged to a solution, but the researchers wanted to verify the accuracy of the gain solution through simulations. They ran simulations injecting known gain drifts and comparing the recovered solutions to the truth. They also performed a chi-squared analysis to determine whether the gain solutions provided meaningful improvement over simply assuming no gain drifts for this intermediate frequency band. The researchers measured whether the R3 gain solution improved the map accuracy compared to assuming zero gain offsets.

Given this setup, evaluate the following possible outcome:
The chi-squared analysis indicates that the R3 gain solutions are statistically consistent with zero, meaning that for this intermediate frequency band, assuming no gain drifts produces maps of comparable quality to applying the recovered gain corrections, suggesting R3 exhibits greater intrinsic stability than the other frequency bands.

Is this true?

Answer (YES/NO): NO